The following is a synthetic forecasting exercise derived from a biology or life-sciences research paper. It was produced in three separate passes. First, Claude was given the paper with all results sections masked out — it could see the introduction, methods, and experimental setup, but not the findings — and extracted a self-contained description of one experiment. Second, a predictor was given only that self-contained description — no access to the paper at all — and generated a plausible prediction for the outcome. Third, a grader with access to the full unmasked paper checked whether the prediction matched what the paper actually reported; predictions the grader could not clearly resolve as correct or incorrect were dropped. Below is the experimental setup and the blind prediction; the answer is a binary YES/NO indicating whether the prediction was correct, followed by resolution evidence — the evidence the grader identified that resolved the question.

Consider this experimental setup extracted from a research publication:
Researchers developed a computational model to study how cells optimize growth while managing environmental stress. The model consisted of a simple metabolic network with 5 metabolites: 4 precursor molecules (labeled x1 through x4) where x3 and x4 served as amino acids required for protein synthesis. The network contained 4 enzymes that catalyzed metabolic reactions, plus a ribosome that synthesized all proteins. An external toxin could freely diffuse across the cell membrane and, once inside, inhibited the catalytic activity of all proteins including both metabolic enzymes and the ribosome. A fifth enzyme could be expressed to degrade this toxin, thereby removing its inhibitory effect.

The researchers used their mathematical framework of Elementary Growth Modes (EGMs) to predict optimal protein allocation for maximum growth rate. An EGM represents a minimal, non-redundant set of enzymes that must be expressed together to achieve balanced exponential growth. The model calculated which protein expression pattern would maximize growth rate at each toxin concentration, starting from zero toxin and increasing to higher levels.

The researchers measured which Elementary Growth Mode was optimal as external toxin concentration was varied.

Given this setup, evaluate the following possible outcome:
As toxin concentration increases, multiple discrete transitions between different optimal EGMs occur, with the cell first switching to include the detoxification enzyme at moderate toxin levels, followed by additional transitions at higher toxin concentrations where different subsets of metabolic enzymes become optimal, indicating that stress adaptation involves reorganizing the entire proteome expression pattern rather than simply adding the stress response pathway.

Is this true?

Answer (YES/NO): NO